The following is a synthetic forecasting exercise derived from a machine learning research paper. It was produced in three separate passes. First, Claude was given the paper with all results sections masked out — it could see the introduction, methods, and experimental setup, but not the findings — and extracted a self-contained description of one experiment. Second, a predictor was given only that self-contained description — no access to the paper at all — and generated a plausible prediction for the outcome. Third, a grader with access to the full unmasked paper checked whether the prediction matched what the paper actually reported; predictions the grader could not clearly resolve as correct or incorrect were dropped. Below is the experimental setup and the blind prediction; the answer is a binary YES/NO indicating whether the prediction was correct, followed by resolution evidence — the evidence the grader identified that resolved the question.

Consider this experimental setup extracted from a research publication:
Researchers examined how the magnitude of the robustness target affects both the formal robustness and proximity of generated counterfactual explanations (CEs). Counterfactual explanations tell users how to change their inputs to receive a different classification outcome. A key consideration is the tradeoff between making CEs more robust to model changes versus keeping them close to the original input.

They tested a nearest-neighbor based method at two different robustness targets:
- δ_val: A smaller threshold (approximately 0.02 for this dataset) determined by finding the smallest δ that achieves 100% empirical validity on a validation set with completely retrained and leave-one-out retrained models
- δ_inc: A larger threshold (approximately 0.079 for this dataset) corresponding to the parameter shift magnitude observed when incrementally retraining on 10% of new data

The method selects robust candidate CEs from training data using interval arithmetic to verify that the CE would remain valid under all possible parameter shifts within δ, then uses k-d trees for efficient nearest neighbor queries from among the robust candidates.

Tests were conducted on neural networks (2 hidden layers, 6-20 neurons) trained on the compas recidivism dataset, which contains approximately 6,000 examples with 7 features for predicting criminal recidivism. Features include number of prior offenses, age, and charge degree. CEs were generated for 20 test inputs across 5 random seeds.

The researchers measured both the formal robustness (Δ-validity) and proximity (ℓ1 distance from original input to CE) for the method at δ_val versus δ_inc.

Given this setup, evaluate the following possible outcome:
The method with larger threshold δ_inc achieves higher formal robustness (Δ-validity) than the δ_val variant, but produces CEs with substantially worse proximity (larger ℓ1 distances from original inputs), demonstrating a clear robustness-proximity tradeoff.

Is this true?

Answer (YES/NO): YES